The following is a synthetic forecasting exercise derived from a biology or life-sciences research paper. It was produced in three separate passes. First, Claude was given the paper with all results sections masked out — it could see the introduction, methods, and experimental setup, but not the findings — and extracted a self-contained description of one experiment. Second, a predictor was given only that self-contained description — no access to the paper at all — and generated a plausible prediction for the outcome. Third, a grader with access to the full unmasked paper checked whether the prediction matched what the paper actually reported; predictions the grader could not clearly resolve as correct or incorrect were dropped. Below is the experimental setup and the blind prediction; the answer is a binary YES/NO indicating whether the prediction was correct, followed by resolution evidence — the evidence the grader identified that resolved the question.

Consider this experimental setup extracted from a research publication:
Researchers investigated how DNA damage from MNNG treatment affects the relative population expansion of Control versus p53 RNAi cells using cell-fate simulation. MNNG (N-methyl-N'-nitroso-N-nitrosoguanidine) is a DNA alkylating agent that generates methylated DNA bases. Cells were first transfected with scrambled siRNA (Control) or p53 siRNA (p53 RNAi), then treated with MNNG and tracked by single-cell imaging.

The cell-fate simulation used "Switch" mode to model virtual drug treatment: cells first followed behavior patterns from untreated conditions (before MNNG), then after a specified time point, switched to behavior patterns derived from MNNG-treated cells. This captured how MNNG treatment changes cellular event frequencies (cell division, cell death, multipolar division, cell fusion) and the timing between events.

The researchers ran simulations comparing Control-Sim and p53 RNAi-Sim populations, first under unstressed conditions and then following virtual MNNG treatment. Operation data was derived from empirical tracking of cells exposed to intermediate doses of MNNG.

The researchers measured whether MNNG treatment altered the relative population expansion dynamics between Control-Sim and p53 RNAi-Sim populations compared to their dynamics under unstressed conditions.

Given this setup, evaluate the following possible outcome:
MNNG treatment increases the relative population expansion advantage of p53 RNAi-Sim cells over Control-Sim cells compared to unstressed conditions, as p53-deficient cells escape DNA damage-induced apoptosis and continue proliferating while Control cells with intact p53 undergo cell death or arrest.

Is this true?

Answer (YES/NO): YES